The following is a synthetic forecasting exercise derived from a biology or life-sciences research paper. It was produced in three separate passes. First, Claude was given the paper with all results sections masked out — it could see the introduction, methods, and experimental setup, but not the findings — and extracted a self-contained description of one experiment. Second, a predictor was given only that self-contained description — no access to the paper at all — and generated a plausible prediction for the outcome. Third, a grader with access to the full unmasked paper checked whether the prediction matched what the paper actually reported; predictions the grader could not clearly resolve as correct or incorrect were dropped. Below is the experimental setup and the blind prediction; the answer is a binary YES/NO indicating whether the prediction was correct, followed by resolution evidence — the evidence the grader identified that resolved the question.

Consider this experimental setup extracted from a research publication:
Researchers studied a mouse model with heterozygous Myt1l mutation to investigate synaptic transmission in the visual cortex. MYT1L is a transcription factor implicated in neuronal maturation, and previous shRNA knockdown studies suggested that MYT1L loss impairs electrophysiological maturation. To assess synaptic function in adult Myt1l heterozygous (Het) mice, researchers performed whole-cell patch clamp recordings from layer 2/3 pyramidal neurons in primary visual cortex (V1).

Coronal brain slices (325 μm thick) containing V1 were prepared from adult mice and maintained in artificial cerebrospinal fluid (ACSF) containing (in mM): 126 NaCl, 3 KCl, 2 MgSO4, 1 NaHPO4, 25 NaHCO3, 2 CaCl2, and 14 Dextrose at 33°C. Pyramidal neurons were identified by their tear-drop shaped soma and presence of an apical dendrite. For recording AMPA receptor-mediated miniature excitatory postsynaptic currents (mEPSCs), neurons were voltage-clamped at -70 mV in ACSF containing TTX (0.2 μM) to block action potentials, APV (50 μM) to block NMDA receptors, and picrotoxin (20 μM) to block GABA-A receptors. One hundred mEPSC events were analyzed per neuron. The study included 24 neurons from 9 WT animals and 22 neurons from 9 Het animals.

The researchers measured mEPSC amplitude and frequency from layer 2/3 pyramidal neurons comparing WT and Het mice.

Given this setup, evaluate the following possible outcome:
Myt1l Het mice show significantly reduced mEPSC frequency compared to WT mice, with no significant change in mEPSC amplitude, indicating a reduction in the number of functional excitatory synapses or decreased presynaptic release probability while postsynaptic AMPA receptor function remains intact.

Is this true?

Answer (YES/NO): NO